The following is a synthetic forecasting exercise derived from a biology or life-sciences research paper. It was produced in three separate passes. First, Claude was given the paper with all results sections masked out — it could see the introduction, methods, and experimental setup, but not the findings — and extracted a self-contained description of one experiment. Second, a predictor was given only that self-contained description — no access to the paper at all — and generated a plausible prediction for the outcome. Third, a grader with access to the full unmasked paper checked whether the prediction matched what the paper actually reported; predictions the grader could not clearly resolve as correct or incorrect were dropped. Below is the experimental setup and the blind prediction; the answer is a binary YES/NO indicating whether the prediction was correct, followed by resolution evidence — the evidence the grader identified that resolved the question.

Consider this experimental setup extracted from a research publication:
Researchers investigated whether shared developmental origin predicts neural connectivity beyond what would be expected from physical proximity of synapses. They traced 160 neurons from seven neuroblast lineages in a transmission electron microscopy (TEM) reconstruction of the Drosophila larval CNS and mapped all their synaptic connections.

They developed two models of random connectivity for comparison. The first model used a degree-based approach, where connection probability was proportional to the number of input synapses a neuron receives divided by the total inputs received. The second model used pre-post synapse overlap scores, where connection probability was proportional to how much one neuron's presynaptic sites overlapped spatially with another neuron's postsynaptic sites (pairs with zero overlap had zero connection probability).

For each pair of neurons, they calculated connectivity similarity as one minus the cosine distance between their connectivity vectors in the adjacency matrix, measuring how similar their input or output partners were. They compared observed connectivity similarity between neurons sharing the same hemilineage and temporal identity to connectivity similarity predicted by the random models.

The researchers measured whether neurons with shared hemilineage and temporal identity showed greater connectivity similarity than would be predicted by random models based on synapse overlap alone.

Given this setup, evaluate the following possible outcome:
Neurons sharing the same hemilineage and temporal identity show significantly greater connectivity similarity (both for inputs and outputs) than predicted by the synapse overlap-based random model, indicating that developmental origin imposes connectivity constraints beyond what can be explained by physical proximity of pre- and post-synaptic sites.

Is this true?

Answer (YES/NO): YES